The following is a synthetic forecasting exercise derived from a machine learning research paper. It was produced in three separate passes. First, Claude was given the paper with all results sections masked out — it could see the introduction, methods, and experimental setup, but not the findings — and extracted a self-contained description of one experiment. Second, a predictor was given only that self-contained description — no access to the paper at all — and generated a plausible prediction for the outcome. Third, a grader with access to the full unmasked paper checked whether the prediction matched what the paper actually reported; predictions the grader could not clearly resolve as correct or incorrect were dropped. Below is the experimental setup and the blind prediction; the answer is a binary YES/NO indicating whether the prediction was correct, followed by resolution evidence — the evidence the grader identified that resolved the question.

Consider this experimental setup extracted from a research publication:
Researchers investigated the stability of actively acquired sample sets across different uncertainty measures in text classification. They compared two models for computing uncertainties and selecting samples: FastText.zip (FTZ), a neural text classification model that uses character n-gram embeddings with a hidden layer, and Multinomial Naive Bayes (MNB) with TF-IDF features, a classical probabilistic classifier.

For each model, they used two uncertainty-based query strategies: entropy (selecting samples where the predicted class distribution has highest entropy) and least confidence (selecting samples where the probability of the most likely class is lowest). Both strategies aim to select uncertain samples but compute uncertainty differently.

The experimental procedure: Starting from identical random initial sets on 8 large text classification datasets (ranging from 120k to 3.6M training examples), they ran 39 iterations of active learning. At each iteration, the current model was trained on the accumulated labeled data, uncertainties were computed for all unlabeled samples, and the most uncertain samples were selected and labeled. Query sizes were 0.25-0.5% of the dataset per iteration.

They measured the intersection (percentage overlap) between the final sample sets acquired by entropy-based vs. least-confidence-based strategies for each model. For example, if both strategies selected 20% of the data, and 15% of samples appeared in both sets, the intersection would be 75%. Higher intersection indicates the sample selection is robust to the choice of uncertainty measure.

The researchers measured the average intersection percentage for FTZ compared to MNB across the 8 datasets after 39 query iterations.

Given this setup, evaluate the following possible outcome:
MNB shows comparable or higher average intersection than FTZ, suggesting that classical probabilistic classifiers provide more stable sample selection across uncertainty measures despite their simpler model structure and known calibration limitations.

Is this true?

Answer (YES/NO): NO